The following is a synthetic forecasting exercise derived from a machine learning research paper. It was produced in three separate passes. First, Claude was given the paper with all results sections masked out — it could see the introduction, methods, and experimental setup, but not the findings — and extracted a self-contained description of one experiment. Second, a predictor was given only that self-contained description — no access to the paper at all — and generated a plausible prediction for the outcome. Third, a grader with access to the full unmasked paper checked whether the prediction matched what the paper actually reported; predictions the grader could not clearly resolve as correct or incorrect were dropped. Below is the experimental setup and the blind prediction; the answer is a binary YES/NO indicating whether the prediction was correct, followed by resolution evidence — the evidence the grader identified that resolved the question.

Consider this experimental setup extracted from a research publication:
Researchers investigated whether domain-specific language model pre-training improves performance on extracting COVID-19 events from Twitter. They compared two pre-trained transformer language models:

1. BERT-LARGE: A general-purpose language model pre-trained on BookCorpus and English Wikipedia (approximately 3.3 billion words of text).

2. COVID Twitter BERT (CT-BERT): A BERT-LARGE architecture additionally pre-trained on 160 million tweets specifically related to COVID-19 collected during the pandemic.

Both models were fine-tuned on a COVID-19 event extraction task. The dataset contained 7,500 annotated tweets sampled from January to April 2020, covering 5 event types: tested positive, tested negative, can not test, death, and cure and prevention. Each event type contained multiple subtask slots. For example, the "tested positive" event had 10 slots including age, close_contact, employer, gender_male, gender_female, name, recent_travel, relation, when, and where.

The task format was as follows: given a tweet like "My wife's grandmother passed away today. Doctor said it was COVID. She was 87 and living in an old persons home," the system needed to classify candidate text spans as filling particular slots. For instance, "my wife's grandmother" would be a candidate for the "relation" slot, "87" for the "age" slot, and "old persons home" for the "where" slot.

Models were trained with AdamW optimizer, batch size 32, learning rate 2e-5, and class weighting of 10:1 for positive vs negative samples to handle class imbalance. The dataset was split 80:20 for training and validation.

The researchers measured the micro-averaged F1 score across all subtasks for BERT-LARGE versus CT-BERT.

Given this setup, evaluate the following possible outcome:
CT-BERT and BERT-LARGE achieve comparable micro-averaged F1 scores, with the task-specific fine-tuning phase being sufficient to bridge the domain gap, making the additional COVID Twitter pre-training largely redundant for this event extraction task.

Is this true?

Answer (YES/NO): NO